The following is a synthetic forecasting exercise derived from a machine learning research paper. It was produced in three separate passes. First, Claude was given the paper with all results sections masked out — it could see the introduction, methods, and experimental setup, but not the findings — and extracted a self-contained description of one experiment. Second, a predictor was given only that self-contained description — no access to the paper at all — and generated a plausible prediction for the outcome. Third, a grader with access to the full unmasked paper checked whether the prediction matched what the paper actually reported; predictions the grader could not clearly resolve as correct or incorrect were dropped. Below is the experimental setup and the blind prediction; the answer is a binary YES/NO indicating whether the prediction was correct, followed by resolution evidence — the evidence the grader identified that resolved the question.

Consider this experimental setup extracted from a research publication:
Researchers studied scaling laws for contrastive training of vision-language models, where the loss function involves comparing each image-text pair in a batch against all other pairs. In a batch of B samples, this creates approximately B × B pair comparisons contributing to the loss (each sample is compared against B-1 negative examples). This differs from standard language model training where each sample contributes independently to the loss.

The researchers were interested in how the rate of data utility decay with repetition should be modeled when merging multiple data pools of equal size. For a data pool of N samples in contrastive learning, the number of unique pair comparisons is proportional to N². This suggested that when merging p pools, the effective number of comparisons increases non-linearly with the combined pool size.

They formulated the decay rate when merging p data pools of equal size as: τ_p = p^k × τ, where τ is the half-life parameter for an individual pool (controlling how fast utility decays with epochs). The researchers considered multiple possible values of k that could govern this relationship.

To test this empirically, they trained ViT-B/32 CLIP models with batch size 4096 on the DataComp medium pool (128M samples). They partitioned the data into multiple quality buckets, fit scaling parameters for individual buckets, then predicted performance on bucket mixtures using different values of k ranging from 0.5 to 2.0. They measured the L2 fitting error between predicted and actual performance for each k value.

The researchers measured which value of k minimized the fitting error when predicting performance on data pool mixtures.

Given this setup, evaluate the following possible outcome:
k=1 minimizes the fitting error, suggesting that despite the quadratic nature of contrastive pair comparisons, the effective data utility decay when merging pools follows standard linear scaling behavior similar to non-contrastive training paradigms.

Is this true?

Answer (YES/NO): YES